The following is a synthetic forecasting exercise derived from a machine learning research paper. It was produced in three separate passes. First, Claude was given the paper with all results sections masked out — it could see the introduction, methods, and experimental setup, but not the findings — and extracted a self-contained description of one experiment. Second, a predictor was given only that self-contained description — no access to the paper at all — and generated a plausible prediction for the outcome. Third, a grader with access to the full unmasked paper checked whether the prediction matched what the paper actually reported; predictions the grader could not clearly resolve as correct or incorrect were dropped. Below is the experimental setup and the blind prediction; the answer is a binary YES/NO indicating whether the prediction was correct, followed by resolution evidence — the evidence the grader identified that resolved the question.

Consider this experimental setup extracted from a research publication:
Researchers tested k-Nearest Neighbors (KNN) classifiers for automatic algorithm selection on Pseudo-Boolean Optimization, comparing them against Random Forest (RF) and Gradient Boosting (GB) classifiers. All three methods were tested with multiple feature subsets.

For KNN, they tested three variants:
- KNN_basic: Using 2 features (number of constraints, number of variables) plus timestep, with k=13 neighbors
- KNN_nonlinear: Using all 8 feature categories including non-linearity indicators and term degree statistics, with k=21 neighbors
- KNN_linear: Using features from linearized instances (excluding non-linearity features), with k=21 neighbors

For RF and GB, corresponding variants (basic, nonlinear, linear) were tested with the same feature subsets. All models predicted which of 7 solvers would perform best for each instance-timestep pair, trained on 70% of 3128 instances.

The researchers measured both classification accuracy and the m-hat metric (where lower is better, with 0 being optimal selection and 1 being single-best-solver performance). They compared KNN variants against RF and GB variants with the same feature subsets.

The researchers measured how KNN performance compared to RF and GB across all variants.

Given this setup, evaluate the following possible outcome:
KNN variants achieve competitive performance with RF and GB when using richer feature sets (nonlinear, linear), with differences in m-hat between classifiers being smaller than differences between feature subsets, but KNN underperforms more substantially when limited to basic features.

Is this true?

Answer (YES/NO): NO